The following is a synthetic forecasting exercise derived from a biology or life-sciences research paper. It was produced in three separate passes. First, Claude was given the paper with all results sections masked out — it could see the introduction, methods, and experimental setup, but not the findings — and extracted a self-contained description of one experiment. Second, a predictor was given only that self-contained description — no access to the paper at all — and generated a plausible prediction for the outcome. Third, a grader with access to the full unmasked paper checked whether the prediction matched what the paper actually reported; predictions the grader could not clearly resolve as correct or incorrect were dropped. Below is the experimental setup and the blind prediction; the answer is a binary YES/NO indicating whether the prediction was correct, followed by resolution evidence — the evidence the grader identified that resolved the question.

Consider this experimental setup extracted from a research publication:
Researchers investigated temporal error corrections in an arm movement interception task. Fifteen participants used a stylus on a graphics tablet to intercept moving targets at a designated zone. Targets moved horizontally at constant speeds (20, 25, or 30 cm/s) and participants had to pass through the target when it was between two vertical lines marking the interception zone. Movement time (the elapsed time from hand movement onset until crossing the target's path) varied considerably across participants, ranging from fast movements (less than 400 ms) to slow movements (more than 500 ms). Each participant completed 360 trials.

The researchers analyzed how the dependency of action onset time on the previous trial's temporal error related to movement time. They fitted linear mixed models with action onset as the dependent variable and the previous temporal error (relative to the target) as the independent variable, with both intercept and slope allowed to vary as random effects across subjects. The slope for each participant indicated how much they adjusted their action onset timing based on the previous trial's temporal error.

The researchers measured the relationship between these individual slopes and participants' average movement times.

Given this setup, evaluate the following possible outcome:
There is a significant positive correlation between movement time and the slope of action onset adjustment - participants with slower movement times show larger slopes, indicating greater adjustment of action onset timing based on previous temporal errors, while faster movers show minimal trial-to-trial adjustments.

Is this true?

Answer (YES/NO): YES